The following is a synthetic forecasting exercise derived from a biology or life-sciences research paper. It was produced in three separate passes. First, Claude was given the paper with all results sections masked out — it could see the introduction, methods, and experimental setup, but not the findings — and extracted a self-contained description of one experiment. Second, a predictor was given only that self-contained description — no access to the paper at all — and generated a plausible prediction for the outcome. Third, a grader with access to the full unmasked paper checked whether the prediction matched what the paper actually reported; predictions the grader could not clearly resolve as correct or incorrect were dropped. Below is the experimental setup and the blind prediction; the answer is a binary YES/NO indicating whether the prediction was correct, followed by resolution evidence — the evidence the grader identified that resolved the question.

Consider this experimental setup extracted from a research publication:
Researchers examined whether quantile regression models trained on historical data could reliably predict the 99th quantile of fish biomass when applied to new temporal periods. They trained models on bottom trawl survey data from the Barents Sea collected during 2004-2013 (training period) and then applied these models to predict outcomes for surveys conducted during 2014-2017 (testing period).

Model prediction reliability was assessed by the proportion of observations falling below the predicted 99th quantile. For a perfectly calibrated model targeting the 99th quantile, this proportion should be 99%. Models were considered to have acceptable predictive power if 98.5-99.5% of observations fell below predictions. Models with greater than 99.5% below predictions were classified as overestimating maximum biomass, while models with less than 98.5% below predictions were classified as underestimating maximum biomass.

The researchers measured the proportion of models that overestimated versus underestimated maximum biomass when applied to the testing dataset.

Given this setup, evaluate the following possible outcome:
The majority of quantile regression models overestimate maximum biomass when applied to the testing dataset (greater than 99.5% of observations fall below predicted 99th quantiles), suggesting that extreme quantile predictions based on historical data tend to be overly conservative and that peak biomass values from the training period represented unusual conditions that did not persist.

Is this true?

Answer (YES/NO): NO